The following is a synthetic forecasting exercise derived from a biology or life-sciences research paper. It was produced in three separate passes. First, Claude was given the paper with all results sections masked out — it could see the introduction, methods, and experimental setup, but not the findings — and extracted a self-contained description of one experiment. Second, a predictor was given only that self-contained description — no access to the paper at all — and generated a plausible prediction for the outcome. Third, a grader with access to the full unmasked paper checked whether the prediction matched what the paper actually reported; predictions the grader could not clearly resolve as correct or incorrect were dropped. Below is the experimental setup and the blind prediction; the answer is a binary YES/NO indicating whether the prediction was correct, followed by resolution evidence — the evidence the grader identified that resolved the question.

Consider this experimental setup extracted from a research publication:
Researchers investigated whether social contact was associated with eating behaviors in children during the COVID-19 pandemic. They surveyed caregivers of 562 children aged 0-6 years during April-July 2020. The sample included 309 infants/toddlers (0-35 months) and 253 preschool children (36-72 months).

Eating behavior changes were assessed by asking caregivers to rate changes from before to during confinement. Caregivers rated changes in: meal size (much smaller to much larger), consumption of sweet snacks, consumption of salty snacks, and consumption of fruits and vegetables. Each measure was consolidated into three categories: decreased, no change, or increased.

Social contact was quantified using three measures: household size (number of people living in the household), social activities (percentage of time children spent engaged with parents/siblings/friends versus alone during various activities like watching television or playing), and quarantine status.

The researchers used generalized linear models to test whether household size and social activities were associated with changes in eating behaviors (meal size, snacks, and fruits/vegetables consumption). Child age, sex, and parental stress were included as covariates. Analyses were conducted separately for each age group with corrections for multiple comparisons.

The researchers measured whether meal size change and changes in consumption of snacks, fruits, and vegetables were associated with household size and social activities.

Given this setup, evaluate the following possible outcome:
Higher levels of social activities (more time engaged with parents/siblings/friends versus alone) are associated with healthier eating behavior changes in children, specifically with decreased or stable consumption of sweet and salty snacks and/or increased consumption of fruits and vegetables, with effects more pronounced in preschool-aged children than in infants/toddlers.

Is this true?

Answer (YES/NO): NO